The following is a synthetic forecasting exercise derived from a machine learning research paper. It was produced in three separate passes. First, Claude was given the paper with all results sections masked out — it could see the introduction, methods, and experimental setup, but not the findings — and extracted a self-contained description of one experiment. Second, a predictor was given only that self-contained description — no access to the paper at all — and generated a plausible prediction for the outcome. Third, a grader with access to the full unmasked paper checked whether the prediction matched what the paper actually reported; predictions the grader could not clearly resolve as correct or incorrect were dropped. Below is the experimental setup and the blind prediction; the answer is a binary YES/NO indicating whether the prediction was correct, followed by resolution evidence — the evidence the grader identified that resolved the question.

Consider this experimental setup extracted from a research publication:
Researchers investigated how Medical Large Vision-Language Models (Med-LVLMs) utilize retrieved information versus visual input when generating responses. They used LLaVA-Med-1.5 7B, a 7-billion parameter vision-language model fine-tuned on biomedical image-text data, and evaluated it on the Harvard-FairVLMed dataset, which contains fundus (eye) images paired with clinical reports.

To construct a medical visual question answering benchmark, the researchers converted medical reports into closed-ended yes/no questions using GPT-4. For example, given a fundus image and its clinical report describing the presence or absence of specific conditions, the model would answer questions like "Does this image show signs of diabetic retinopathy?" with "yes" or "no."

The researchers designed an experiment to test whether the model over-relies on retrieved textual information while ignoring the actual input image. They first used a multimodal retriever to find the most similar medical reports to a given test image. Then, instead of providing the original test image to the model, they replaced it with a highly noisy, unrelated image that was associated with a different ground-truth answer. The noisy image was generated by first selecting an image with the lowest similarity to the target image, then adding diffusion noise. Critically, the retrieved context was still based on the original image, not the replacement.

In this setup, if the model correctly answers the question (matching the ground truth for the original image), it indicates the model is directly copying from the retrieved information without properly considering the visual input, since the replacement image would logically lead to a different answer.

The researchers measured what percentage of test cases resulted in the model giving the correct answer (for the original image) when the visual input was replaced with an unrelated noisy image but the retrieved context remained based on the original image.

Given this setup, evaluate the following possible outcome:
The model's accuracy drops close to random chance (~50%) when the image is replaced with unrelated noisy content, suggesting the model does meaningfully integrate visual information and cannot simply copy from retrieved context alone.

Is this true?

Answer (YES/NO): NO